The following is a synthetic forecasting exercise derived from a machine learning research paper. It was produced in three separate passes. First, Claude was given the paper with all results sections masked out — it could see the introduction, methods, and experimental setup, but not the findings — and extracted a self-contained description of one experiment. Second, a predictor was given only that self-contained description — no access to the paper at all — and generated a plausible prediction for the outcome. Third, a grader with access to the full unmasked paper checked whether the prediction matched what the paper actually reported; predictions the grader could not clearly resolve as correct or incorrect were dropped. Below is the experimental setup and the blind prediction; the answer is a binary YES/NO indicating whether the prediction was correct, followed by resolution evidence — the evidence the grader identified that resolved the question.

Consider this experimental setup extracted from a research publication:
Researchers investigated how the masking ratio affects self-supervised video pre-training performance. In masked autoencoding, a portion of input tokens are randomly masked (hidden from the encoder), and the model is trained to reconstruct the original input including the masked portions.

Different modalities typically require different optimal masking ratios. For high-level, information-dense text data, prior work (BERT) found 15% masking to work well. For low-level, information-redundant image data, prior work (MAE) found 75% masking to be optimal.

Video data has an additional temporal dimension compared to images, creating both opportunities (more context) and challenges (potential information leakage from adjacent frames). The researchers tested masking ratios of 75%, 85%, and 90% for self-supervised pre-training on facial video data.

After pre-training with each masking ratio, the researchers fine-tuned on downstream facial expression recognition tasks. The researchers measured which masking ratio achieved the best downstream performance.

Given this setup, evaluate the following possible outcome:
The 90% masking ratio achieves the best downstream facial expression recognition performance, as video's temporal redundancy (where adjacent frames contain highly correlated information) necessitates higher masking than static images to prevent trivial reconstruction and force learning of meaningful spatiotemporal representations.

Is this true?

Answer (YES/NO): YES